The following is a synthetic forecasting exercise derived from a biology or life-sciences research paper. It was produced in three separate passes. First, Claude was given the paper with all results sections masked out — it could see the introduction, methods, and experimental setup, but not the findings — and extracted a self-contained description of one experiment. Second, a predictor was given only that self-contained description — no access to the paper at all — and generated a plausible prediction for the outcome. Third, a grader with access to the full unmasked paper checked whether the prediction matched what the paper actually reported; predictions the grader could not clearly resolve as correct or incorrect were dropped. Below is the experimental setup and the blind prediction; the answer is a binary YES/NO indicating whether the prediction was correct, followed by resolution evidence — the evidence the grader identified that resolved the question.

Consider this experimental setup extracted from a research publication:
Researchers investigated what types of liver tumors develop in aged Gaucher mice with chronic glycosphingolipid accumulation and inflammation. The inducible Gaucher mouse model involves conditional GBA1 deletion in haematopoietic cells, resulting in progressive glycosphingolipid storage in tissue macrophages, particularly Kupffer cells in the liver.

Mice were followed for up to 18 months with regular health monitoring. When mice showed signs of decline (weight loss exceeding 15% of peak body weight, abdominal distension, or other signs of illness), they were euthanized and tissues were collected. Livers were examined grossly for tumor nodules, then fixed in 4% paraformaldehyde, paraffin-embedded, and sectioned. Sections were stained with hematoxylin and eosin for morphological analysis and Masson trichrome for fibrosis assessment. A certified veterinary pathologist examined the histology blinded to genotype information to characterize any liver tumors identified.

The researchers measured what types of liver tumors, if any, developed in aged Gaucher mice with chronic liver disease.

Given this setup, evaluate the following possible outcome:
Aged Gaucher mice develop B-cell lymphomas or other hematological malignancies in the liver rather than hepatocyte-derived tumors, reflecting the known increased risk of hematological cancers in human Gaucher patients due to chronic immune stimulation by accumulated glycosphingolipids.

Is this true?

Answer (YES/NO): NO